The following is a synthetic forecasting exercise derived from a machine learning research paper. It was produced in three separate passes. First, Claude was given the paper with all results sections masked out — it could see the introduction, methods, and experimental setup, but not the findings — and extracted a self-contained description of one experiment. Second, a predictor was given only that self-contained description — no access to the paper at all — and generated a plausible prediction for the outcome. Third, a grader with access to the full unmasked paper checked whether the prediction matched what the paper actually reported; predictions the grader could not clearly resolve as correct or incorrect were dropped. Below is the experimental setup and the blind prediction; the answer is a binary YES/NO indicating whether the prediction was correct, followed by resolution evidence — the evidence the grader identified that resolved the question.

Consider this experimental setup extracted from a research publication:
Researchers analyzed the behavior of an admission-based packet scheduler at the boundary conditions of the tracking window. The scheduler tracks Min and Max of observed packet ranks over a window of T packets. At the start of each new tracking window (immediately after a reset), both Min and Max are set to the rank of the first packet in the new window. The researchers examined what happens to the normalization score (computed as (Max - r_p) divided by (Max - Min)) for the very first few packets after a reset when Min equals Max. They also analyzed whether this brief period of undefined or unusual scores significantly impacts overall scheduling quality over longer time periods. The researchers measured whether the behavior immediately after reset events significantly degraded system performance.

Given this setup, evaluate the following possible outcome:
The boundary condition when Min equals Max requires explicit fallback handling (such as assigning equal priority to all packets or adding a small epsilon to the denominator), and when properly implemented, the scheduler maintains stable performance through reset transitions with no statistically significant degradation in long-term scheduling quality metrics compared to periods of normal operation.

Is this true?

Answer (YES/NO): YES